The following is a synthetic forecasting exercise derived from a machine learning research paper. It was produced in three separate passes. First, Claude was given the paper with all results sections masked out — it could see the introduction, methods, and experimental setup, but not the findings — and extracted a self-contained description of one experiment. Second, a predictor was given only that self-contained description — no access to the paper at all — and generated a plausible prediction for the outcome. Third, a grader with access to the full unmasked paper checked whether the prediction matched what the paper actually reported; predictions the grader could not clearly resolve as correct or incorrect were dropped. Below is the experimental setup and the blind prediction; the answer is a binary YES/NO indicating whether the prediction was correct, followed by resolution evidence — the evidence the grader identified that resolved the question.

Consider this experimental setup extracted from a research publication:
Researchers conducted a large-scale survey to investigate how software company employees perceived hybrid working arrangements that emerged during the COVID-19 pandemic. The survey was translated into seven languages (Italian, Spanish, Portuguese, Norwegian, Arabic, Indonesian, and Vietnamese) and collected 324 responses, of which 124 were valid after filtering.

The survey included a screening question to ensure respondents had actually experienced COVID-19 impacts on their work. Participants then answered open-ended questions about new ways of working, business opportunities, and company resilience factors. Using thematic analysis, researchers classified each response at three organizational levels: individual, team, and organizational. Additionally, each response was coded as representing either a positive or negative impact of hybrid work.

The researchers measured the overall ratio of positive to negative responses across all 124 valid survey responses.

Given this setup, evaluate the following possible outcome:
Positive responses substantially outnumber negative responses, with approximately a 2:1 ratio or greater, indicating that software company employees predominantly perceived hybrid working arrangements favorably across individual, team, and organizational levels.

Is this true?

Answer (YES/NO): NO